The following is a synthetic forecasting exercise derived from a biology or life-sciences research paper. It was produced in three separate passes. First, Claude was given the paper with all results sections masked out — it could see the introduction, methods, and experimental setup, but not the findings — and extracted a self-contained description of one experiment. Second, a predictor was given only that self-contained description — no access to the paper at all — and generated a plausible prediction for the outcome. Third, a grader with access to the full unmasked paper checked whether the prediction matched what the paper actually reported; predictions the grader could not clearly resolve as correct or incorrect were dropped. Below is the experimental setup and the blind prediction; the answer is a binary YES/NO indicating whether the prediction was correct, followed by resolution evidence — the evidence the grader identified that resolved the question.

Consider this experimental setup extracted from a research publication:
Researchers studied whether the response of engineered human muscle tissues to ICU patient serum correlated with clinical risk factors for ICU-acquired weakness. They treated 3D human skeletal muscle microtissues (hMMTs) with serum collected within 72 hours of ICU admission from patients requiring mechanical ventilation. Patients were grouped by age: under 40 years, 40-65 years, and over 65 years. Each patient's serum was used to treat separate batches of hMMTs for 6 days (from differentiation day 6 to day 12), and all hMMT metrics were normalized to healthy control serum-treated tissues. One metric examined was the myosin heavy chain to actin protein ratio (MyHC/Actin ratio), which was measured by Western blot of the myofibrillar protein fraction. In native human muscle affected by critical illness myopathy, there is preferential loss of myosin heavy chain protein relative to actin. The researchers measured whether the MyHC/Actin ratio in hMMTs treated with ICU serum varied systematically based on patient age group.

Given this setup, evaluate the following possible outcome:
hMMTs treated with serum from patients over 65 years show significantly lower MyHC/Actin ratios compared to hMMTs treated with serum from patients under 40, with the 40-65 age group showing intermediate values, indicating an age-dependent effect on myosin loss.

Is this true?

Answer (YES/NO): NO